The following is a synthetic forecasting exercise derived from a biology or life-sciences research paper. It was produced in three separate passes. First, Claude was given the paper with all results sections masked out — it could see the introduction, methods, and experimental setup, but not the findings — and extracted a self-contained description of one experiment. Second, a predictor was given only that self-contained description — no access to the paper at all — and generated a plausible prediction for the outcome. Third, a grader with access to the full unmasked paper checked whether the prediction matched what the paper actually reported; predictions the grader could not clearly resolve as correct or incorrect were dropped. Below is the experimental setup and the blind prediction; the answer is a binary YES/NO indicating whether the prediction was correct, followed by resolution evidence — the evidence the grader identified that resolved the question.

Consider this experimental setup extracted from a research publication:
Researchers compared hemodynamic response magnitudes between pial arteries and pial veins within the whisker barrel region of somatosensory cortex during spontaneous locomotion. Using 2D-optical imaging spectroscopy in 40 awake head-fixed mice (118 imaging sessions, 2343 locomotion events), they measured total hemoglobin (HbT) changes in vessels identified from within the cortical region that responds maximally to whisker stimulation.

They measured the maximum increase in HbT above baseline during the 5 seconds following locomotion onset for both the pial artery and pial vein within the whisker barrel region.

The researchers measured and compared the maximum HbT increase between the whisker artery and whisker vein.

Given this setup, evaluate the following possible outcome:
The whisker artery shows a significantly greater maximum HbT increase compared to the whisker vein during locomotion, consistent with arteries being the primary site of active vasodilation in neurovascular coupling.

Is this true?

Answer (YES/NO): YES